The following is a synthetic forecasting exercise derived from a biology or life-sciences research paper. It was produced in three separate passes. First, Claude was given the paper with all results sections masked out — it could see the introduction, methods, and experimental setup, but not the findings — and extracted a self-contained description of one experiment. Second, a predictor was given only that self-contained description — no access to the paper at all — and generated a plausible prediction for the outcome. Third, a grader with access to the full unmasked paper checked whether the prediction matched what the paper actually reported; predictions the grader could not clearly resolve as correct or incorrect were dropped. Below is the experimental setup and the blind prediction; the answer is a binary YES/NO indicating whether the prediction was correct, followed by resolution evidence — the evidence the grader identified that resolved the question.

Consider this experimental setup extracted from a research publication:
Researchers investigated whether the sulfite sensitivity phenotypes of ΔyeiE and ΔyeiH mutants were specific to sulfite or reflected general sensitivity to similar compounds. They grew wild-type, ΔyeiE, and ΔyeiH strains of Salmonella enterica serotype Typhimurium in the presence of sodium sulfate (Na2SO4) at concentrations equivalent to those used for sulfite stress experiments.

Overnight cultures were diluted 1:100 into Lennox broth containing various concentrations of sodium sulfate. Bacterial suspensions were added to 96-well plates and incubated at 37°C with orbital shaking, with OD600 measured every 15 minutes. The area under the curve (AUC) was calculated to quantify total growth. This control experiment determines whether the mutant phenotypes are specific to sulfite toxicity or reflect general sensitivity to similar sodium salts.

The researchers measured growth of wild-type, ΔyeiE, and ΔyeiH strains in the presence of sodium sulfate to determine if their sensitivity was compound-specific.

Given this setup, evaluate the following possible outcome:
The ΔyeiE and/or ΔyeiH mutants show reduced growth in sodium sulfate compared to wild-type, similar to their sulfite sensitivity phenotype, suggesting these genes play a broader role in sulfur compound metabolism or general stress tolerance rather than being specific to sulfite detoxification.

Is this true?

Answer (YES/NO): NO